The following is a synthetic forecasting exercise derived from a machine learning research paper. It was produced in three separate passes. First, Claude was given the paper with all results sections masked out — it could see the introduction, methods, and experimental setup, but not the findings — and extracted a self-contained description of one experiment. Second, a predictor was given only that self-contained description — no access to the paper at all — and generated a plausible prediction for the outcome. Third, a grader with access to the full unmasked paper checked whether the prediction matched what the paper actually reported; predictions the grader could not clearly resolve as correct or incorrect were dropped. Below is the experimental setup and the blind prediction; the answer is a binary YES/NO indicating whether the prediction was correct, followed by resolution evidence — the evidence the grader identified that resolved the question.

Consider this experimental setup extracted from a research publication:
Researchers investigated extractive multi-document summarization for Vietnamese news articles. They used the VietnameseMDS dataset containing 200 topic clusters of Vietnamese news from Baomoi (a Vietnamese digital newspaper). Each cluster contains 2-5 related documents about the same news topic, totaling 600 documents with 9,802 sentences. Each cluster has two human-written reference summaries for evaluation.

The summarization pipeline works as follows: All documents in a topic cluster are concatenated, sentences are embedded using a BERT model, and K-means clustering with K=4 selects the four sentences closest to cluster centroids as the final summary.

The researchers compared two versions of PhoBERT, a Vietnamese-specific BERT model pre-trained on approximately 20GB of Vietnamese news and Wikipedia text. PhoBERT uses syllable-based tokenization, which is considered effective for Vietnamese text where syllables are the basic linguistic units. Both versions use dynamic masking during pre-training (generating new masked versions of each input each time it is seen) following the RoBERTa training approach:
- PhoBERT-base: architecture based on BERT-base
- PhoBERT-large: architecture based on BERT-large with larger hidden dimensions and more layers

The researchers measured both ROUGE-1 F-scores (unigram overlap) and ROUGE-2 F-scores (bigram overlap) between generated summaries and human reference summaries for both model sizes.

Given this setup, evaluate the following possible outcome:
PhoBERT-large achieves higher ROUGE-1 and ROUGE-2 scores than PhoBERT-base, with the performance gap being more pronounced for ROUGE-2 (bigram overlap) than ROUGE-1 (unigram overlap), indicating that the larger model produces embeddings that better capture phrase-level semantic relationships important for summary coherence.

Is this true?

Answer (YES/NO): NO